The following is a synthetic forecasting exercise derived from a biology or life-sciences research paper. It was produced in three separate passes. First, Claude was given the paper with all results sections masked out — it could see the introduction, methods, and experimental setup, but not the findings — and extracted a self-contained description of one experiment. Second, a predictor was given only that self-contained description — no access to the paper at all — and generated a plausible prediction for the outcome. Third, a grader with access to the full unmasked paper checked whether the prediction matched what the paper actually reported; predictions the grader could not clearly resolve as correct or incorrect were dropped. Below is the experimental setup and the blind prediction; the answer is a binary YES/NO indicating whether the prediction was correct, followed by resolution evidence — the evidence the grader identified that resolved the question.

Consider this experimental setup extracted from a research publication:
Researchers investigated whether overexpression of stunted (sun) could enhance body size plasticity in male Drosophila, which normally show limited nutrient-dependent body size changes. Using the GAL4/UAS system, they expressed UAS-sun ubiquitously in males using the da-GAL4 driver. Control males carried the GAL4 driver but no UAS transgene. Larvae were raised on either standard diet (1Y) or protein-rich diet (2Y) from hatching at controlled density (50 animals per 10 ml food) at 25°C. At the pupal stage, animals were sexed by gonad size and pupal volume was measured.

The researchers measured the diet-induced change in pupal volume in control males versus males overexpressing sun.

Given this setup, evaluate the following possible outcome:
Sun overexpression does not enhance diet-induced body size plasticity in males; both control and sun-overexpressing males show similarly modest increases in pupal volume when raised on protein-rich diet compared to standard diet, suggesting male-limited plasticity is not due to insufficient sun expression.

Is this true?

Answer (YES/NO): YES